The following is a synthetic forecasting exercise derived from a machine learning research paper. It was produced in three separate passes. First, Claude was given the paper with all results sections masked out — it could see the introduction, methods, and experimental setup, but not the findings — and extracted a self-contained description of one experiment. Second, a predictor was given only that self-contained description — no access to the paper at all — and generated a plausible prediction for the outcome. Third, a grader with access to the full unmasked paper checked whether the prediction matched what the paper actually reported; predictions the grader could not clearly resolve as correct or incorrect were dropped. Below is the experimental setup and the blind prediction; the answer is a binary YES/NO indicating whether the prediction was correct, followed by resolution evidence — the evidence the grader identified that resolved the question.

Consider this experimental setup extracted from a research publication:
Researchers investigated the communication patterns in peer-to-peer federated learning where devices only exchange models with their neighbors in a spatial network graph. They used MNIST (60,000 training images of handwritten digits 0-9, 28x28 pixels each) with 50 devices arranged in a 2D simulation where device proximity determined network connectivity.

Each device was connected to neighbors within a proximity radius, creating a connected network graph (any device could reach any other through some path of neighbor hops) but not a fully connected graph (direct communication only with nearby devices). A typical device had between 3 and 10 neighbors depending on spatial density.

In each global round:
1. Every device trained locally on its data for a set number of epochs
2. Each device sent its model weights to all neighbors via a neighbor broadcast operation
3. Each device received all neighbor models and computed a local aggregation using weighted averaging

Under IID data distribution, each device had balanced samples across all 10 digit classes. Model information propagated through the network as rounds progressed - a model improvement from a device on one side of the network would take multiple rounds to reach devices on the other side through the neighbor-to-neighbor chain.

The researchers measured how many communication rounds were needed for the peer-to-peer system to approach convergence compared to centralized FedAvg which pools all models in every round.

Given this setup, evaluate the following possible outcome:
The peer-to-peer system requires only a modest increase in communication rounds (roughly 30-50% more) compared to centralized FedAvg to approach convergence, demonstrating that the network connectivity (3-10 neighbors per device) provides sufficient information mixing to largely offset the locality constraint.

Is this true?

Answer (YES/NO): NO